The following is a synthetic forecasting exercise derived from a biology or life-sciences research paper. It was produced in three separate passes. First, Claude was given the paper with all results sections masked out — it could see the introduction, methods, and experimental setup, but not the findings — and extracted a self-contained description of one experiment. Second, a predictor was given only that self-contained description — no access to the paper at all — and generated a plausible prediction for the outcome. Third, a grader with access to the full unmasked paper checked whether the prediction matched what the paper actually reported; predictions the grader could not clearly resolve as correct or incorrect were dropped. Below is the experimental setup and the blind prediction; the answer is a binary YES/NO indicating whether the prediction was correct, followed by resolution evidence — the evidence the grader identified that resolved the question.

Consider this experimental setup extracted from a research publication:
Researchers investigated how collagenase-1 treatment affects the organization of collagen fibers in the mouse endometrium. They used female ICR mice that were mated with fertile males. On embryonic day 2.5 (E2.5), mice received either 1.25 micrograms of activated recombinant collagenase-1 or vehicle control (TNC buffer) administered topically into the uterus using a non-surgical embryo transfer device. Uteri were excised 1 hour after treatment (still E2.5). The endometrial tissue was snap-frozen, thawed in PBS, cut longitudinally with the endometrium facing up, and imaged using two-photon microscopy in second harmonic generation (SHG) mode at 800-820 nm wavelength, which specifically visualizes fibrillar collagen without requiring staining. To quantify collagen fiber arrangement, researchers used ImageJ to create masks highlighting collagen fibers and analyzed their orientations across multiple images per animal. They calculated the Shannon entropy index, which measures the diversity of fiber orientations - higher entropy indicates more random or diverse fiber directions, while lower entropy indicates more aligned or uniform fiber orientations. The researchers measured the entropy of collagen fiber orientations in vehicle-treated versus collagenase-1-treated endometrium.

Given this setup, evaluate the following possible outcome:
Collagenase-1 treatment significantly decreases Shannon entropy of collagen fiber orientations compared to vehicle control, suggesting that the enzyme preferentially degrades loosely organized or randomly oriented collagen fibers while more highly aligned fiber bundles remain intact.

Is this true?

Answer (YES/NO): NO